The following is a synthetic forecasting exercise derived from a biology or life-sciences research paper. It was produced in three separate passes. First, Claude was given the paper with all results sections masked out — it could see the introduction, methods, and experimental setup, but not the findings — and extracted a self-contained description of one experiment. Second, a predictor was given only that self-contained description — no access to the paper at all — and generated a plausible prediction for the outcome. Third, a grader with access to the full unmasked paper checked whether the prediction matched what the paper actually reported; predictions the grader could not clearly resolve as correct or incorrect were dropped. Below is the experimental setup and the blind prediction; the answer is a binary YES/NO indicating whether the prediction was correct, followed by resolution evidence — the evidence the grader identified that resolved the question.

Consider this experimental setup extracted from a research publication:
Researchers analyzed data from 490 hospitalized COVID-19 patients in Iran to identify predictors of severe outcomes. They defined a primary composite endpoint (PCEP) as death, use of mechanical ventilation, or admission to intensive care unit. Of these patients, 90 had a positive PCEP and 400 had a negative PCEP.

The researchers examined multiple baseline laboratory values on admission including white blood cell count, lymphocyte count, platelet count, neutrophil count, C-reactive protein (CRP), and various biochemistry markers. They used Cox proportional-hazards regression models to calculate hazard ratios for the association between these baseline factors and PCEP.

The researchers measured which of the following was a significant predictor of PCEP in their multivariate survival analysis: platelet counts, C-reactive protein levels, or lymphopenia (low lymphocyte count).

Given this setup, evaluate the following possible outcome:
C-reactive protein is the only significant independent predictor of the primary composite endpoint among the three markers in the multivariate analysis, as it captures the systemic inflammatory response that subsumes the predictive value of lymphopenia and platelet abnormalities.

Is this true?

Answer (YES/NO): NO